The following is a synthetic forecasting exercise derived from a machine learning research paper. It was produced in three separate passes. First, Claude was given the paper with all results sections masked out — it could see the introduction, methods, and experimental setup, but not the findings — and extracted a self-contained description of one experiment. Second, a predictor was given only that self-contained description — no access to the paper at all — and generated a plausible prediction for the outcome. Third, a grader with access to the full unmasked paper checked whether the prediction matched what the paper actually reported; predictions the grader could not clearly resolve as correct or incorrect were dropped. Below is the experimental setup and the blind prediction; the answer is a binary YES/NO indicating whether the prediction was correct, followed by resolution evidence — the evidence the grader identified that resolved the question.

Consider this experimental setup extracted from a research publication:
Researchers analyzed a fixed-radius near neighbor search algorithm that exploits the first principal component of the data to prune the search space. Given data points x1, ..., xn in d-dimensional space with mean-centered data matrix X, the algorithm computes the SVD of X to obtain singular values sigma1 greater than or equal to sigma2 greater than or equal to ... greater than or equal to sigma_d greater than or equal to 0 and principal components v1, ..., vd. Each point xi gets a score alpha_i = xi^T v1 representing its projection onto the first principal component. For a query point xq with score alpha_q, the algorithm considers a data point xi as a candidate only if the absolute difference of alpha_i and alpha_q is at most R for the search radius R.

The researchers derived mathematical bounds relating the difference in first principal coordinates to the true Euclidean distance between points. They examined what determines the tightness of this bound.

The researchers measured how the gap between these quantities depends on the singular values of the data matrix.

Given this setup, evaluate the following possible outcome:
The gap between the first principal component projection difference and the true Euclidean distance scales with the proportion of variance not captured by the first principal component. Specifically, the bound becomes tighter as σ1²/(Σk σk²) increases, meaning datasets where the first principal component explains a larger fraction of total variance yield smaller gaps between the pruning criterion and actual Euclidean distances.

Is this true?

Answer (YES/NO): NO